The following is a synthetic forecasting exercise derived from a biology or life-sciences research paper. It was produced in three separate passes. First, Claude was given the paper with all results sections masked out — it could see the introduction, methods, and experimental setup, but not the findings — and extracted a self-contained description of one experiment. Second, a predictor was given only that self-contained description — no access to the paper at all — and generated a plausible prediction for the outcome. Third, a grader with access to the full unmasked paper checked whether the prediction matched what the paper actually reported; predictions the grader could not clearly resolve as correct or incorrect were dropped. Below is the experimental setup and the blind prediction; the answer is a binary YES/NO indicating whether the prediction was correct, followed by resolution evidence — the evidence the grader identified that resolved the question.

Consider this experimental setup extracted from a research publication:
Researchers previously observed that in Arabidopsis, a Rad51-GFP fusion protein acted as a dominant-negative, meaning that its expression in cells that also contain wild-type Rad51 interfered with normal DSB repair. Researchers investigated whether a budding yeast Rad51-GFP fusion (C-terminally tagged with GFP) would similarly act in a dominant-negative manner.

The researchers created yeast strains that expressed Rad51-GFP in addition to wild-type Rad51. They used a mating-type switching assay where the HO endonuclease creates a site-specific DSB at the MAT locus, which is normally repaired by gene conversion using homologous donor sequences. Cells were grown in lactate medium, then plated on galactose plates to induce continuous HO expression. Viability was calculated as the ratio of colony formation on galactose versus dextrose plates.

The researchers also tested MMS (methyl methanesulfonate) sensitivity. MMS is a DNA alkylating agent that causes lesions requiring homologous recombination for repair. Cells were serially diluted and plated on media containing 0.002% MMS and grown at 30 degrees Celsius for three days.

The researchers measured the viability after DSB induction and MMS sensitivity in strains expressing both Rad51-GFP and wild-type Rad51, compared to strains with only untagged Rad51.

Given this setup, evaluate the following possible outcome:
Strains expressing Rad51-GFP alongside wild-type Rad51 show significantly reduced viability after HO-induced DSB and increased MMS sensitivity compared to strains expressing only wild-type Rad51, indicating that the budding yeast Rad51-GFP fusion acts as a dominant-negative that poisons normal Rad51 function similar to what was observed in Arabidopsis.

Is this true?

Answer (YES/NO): NO